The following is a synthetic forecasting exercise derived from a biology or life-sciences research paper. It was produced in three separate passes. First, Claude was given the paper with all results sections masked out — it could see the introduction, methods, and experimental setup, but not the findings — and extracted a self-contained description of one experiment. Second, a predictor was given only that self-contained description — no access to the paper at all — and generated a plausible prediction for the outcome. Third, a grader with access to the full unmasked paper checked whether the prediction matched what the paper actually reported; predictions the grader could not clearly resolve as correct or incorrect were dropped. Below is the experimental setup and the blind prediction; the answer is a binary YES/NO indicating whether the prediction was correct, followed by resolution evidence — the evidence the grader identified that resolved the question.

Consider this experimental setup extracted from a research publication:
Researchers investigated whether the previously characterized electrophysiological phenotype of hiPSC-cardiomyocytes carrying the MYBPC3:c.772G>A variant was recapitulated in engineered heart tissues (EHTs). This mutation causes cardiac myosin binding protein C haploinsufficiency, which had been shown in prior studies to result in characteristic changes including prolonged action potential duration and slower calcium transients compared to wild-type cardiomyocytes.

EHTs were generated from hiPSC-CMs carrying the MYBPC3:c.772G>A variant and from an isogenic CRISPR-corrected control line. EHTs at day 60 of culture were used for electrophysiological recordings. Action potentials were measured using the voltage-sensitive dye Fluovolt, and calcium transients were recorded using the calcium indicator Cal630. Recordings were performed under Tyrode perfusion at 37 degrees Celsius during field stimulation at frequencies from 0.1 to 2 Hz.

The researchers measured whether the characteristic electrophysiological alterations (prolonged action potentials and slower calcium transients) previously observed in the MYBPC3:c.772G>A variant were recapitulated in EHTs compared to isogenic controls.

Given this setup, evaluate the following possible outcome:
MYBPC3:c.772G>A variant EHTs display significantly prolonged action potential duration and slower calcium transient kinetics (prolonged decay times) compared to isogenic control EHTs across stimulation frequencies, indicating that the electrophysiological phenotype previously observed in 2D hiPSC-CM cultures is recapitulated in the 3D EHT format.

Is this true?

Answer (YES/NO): NO